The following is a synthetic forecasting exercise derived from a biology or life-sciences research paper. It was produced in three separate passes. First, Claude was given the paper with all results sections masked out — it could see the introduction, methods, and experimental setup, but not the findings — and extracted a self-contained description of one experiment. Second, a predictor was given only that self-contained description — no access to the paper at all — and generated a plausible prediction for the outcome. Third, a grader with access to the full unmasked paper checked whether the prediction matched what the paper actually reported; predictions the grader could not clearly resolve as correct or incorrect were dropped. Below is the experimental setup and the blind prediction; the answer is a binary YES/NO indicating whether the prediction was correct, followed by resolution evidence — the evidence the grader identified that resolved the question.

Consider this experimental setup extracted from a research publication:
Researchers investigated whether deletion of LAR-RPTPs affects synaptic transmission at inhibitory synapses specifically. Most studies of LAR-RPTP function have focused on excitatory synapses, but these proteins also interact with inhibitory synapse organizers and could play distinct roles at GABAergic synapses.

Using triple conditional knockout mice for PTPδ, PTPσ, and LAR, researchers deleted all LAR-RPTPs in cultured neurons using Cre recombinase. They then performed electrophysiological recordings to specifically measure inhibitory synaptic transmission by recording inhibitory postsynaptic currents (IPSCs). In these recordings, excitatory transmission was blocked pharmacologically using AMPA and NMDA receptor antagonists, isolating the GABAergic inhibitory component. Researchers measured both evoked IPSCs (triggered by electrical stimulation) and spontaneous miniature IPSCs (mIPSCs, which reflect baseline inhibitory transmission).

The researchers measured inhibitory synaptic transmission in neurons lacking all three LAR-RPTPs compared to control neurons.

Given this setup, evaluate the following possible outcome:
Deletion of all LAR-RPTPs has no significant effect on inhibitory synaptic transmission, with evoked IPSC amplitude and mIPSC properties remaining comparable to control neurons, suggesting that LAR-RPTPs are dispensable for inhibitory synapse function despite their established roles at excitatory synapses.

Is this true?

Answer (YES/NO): YES